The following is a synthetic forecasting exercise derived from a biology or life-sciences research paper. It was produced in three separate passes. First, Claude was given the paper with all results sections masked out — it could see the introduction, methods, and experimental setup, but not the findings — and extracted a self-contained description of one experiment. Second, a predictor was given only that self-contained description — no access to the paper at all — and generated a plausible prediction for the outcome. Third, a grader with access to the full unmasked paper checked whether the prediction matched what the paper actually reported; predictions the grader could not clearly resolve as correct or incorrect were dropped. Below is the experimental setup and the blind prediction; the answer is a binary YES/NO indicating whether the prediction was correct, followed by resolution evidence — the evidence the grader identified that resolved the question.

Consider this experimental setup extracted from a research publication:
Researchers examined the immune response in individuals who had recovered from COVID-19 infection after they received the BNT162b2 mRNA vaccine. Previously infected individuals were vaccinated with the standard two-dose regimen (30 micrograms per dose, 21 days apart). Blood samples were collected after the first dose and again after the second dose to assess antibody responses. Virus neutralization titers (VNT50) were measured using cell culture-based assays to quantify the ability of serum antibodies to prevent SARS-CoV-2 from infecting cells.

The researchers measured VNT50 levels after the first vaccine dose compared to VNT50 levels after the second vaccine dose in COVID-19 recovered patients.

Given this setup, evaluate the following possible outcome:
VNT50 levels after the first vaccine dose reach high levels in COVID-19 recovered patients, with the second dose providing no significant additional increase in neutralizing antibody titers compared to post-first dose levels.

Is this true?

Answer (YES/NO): YES